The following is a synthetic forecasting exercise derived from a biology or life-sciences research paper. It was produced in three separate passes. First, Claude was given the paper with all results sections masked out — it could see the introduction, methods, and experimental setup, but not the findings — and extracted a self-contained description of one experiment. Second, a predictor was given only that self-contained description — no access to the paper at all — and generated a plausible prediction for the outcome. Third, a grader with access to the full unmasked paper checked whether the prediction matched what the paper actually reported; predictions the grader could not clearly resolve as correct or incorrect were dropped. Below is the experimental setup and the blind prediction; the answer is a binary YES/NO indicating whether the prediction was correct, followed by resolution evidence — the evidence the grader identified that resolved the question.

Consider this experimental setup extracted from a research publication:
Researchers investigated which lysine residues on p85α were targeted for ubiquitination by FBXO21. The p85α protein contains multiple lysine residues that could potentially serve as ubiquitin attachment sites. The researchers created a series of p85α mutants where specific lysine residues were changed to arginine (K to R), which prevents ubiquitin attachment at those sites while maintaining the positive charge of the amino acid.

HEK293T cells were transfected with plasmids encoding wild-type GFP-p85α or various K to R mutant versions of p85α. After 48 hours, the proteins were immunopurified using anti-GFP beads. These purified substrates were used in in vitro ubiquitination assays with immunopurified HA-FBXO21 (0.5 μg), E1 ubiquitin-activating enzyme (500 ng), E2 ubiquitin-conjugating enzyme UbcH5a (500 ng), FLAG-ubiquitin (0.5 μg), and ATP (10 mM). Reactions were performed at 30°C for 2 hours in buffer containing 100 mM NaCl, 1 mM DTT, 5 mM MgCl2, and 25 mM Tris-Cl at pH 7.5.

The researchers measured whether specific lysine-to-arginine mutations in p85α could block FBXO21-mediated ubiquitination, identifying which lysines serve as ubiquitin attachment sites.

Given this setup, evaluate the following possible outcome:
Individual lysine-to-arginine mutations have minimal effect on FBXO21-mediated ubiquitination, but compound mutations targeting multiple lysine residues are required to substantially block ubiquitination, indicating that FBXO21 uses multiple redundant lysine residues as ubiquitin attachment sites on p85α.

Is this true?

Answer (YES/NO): NO